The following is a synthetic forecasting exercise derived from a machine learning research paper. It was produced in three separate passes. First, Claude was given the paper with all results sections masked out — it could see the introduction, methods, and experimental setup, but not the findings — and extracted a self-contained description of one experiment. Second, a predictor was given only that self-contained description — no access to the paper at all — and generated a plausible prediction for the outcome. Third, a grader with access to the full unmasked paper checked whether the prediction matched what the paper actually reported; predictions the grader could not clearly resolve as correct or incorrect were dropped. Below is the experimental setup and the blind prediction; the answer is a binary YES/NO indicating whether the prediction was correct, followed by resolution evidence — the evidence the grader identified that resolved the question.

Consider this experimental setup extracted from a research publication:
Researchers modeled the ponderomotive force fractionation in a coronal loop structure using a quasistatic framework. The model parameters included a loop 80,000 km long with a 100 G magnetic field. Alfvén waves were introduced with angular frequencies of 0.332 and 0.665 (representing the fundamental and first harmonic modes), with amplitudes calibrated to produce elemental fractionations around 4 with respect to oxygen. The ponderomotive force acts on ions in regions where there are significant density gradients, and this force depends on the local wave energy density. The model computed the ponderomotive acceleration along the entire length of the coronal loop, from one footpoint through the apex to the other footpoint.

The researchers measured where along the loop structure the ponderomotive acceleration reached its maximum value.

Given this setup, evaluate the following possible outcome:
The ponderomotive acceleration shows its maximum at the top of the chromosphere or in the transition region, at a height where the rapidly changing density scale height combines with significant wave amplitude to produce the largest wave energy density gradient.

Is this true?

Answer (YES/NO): NO